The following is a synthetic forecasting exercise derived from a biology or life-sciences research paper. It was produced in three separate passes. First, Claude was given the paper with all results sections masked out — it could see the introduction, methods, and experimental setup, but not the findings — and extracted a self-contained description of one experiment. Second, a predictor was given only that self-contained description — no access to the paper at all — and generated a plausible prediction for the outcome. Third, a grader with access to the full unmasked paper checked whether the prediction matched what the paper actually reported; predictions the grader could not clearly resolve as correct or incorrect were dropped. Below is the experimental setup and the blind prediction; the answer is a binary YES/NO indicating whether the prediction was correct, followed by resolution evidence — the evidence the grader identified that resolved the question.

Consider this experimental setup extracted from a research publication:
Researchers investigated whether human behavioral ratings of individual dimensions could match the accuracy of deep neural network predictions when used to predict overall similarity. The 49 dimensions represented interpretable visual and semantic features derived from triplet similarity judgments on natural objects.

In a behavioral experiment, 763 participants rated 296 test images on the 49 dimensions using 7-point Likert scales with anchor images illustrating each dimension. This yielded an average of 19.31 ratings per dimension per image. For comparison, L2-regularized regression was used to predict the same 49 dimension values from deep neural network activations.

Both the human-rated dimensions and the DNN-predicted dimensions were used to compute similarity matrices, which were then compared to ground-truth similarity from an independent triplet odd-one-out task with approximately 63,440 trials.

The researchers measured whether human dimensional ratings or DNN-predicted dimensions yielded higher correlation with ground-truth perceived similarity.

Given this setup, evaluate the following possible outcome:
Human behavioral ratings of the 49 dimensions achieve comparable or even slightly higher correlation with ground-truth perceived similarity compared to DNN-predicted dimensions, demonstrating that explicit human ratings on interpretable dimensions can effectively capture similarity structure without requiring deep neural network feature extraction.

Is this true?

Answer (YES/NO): NO